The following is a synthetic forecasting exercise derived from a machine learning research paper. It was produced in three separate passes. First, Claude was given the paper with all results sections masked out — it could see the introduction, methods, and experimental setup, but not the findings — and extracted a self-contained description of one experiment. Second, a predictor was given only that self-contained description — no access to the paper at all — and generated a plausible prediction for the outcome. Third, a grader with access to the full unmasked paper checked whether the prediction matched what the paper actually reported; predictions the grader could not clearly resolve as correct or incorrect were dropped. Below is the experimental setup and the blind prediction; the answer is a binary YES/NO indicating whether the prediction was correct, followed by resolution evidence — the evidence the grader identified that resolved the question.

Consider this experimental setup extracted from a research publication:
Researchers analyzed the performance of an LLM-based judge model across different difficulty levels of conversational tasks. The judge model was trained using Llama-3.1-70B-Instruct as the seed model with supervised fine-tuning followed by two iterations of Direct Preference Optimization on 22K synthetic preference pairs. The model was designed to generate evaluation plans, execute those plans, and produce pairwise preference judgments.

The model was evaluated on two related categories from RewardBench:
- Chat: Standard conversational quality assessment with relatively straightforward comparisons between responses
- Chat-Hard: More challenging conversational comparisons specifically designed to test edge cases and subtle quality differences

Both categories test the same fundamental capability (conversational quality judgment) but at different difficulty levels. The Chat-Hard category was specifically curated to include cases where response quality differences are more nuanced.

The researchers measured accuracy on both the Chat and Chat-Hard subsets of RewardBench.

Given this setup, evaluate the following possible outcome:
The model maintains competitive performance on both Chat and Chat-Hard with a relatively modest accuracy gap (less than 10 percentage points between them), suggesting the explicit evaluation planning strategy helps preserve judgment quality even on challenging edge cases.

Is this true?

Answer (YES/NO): YES